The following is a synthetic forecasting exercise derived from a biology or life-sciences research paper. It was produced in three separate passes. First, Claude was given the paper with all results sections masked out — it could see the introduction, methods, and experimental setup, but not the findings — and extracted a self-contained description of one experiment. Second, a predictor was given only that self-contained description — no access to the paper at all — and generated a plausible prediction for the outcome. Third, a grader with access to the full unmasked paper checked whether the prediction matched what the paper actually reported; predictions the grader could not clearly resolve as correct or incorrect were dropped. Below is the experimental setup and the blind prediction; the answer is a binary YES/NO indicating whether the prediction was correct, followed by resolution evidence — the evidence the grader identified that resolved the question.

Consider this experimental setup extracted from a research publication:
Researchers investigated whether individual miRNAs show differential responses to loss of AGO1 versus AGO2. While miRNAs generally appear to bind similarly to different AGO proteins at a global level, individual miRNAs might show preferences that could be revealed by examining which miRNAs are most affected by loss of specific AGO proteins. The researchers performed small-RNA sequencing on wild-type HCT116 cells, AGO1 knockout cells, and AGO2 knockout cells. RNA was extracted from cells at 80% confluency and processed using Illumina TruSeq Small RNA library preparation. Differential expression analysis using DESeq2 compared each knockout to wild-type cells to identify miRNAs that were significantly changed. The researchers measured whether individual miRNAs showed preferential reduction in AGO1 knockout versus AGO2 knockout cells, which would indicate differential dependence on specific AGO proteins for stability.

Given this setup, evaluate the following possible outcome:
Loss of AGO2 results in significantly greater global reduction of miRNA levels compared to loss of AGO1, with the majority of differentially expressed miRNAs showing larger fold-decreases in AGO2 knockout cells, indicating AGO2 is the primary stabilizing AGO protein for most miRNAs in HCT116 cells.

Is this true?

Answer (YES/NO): NO